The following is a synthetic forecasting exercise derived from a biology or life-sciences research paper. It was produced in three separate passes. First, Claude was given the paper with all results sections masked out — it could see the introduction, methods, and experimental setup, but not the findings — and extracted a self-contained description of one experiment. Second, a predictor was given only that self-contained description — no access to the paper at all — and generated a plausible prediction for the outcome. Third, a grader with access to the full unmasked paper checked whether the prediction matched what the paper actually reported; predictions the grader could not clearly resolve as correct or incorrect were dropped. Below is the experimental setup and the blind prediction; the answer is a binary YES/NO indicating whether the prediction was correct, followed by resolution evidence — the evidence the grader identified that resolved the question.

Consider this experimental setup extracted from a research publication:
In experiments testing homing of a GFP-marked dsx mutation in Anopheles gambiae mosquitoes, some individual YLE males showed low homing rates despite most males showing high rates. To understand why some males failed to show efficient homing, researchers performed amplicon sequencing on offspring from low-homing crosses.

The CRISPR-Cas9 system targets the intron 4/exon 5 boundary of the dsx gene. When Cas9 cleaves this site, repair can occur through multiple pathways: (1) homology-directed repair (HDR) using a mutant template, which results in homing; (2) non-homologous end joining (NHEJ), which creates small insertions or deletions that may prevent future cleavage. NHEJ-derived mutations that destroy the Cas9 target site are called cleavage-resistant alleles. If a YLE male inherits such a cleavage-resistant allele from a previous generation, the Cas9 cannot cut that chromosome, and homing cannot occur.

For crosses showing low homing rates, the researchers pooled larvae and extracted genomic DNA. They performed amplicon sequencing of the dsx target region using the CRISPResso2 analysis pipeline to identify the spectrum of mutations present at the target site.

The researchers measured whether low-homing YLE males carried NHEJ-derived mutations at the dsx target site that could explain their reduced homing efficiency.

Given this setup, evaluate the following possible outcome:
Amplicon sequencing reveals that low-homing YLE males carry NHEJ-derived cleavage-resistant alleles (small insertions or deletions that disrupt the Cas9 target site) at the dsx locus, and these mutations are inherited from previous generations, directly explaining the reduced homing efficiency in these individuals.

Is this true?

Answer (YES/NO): NO